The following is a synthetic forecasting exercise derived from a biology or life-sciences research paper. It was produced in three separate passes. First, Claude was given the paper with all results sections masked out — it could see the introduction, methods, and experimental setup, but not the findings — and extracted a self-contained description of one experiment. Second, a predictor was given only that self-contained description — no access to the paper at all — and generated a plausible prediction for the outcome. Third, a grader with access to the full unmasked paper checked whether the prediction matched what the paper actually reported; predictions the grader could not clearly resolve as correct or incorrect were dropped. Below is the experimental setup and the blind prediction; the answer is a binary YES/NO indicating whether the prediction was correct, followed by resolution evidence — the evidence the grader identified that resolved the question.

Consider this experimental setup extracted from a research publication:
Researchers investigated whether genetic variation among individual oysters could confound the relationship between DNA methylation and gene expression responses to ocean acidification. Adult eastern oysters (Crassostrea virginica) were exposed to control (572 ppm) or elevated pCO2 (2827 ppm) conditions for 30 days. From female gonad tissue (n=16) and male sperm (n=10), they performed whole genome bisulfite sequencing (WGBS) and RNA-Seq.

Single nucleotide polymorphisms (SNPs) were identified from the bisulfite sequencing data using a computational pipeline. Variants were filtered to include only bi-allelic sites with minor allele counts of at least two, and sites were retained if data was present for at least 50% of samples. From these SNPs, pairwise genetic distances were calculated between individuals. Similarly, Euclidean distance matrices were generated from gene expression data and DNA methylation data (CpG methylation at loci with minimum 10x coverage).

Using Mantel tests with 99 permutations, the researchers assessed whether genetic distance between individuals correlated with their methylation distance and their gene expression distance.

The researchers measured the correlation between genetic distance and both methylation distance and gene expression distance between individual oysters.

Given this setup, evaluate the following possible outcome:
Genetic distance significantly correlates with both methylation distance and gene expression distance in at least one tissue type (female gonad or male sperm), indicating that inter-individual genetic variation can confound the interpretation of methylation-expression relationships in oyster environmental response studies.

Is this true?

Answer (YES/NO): NO